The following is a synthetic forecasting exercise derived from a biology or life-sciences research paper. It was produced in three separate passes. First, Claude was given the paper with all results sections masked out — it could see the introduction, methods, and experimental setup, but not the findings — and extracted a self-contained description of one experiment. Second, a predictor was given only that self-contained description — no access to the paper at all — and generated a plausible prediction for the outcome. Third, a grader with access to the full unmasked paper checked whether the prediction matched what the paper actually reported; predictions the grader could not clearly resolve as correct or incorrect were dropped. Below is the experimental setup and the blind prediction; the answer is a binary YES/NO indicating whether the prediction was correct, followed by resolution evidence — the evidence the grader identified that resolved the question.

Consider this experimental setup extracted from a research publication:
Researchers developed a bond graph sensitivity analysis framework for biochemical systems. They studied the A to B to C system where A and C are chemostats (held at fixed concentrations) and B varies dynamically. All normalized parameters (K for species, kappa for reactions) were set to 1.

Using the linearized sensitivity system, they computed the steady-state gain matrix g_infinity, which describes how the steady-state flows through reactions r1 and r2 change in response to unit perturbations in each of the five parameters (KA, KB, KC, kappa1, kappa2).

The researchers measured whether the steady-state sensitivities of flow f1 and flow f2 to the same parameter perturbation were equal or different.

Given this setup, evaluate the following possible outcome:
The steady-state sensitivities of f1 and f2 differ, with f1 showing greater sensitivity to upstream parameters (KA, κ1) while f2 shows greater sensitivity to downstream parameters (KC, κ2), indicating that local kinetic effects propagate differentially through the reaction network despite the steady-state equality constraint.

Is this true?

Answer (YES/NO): NO